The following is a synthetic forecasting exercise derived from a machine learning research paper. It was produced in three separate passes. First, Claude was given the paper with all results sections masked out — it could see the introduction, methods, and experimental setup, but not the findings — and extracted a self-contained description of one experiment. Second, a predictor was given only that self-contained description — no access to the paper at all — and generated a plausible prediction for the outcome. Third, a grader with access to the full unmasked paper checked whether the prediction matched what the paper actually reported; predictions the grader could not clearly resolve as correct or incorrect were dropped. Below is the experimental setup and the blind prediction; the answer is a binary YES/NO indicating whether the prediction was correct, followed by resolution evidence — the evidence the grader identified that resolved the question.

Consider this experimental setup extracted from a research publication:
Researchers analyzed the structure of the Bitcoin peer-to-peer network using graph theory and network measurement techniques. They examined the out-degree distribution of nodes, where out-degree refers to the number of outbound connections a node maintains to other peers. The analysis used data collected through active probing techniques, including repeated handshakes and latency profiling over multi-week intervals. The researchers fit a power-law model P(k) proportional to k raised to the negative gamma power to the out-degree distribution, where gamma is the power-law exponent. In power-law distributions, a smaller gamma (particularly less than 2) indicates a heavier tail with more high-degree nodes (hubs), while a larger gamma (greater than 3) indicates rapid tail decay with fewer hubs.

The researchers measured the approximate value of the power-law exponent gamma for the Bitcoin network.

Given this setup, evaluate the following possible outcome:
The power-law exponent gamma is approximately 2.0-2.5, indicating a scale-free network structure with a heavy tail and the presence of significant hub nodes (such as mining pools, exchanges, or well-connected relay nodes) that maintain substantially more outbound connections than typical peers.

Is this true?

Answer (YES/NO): NO